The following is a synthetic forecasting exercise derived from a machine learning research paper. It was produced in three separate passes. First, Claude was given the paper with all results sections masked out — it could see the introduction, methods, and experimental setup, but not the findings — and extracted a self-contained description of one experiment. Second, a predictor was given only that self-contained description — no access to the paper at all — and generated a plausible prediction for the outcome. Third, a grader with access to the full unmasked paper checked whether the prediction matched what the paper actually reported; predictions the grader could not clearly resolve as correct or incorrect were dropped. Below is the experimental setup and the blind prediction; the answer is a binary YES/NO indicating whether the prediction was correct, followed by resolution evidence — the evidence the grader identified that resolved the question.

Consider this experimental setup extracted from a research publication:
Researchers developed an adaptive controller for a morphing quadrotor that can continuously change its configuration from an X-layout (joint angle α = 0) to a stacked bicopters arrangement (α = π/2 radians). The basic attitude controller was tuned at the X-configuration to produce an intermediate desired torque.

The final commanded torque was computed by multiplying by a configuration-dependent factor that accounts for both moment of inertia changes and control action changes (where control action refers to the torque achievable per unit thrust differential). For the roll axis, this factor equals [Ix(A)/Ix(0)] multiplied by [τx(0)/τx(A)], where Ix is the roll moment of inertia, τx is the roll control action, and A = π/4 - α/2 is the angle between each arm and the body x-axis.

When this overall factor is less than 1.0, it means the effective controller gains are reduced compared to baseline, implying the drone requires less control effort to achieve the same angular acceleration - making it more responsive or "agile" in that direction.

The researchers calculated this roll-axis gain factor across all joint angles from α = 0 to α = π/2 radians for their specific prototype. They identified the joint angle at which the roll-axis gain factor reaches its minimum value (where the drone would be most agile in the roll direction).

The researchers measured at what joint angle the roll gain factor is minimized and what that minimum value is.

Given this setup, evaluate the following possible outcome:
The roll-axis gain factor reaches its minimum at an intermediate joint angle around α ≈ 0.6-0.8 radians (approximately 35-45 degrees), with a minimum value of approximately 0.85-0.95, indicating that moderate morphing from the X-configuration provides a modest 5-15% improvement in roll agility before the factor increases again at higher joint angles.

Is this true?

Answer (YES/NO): NO